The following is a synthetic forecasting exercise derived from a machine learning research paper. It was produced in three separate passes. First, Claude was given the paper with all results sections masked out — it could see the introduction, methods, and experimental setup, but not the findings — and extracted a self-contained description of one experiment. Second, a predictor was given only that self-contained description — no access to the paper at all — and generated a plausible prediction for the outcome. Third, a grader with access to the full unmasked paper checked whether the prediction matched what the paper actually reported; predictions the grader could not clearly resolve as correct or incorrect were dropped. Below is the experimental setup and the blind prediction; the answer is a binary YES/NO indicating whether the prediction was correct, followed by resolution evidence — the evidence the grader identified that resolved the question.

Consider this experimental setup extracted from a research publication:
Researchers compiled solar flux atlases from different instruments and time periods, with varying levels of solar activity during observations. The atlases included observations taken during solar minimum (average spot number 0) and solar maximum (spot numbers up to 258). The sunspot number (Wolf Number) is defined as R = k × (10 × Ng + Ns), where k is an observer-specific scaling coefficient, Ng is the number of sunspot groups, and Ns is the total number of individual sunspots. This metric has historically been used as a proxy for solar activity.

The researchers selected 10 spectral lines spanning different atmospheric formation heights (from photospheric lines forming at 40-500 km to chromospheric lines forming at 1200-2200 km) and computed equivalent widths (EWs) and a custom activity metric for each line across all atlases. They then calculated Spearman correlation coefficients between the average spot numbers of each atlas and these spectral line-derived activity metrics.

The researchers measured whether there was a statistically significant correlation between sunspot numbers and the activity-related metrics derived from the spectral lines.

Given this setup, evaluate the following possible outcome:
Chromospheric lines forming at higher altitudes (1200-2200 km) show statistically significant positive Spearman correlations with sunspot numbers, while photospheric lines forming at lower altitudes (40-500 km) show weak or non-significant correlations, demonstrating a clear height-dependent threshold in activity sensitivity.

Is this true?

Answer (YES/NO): NO